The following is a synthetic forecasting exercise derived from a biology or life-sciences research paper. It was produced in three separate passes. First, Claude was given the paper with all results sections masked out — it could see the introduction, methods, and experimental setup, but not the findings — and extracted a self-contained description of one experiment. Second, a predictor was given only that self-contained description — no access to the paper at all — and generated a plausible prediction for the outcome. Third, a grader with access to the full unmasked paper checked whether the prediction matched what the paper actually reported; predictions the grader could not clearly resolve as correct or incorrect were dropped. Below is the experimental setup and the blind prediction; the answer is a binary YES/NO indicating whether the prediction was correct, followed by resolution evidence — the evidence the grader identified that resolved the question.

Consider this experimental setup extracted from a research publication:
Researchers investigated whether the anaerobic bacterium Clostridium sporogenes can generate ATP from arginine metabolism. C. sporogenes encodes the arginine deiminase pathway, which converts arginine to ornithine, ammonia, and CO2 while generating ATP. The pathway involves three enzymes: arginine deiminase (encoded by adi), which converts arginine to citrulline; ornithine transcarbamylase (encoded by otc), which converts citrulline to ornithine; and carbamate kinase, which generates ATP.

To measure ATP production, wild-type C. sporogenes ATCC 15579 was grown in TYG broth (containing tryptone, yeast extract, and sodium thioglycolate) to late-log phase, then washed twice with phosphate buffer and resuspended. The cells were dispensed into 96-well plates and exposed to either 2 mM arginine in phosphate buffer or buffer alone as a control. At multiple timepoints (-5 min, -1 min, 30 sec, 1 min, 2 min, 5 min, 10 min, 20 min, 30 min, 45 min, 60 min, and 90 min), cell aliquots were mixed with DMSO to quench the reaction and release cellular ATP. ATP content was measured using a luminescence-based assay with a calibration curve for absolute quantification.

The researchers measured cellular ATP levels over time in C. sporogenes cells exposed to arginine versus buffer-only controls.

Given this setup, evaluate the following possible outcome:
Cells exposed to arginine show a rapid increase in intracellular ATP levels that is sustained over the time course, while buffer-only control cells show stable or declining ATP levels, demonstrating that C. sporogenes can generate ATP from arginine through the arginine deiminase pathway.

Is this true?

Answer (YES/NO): YES